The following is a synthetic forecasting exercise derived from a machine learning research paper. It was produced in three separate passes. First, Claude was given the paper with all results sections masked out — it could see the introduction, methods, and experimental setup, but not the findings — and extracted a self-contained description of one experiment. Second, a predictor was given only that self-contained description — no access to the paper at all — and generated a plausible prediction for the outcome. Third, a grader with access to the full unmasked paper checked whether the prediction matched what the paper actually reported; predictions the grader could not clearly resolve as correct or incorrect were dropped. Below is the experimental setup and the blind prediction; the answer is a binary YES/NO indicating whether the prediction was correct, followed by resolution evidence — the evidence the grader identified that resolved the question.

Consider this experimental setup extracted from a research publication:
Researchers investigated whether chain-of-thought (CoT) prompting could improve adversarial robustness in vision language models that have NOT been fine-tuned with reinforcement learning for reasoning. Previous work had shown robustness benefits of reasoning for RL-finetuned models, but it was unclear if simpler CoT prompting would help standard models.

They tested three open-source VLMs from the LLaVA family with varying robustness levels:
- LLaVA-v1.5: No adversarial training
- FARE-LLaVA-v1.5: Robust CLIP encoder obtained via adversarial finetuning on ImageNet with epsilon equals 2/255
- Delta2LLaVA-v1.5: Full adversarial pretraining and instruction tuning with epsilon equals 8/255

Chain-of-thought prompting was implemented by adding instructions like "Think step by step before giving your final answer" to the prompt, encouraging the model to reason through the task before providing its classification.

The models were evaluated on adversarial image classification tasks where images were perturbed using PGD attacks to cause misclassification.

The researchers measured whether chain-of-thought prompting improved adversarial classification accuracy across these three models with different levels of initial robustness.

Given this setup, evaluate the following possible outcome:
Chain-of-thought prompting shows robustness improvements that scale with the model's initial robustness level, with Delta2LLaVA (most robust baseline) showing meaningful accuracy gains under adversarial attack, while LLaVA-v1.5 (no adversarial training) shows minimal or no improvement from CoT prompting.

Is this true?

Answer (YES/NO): YES